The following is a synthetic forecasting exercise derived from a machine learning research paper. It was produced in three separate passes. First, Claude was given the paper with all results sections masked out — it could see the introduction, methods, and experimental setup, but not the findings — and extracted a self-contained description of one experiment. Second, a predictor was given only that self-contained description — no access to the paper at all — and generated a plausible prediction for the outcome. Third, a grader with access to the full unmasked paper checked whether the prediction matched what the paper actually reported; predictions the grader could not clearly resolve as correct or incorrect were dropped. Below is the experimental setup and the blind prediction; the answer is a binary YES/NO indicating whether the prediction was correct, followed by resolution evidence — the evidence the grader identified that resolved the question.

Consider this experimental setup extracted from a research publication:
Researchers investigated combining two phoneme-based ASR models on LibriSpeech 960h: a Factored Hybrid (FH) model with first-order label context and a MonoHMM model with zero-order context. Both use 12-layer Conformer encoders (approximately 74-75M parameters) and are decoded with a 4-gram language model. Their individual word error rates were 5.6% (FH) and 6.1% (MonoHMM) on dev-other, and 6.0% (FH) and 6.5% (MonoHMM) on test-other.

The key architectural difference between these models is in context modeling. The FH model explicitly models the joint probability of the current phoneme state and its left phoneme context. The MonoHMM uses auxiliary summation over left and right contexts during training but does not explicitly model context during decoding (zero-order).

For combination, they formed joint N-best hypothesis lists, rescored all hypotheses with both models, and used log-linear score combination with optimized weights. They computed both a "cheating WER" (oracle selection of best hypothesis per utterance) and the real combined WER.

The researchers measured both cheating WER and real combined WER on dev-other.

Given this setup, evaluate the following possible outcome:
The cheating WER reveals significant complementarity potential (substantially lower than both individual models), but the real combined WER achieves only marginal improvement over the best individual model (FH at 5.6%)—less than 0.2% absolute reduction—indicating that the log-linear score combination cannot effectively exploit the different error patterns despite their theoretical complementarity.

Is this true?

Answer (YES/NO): NO